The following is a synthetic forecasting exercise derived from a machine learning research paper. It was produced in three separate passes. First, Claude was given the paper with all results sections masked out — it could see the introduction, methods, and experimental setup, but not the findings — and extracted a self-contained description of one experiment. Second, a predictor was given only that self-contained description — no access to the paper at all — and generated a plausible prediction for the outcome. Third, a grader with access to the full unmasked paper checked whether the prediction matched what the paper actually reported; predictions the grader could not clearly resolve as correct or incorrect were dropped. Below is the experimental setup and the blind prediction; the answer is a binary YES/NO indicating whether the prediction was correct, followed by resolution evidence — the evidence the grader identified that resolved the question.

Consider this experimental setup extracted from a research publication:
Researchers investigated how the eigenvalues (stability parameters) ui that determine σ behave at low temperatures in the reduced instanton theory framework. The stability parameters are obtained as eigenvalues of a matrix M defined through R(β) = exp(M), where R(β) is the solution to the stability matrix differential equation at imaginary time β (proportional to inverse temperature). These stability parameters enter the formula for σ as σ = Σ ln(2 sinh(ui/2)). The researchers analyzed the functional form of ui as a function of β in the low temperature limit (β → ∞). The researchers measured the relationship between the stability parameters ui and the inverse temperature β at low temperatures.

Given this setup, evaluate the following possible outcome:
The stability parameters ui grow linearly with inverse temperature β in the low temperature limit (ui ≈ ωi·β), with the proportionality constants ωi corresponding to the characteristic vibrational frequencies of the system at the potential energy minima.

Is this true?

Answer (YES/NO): NO